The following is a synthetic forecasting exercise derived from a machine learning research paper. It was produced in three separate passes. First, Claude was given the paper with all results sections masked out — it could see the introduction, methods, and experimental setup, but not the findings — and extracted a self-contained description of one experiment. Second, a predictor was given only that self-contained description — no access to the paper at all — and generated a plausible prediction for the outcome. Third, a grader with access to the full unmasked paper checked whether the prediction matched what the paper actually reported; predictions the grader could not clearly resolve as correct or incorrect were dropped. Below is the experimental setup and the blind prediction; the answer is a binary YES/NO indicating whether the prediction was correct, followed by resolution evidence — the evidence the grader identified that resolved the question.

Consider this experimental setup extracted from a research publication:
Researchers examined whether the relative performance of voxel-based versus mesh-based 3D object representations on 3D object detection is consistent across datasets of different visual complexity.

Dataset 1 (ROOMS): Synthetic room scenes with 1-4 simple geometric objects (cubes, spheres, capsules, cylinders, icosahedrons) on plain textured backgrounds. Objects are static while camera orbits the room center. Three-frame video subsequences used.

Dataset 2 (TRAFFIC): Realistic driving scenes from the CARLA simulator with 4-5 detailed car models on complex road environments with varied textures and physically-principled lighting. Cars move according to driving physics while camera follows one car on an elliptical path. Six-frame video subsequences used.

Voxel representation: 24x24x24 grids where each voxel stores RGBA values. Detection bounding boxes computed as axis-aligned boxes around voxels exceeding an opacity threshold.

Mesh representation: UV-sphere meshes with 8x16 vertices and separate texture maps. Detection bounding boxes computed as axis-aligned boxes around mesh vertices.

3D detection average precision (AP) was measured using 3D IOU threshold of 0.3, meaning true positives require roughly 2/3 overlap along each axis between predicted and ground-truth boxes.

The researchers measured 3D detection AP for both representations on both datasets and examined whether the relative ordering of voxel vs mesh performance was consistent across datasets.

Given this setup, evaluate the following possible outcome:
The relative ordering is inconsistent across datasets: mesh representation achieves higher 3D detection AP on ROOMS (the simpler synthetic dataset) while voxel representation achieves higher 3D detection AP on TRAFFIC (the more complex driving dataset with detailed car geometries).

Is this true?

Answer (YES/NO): NO